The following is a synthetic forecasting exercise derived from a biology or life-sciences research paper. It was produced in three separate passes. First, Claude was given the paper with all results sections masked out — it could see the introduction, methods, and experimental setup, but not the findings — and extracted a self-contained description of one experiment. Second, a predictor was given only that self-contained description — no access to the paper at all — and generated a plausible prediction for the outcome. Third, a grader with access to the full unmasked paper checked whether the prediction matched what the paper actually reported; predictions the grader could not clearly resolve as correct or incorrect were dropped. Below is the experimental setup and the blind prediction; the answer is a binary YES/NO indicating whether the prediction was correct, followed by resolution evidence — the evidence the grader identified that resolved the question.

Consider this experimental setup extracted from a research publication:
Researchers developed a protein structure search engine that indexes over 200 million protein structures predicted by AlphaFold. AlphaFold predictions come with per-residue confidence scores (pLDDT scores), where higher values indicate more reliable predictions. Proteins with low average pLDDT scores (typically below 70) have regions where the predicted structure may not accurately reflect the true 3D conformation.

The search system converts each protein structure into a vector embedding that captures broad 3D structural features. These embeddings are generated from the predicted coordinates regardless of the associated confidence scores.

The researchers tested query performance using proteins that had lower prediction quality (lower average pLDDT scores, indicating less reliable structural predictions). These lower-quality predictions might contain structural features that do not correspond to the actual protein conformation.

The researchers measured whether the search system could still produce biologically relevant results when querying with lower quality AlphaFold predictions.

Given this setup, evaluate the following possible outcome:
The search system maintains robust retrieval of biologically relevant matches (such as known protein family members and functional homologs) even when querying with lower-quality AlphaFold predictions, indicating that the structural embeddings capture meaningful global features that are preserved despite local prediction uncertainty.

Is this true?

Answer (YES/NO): YES